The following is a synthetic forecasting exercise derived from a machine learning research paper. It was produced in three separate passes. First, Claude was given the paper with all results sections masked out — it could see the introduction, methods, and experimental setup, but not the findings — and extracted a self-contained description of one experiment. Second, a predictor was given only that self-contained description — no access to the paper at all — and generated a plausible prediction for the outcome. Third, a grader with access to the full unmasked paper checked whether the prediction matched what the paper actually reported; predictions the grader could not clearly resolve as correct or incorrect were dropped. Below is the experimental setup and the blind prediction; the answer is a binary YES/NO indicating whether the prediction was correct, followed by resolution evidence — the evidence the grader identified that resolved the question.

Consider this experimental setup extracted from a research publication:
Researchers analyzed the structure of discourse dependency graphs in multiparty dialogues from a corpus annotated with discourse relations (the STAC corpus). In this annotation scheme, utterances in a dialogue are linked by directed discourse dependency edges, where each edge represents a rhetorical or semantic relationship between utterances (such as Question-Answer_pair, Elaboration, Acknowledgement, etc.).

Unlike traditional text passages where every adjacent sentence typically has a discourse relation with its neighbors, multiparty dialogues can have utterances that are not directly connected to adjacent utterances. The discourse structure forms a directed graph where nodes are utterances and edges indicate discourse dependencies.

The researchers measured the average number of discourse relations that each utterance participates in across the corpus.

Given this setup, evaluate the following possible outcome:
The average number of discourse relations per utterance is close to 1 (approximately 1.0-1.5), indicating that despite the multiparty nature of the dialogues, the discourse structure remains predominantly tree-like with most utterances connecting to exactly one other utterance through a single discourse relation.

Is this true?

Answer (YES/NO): YES